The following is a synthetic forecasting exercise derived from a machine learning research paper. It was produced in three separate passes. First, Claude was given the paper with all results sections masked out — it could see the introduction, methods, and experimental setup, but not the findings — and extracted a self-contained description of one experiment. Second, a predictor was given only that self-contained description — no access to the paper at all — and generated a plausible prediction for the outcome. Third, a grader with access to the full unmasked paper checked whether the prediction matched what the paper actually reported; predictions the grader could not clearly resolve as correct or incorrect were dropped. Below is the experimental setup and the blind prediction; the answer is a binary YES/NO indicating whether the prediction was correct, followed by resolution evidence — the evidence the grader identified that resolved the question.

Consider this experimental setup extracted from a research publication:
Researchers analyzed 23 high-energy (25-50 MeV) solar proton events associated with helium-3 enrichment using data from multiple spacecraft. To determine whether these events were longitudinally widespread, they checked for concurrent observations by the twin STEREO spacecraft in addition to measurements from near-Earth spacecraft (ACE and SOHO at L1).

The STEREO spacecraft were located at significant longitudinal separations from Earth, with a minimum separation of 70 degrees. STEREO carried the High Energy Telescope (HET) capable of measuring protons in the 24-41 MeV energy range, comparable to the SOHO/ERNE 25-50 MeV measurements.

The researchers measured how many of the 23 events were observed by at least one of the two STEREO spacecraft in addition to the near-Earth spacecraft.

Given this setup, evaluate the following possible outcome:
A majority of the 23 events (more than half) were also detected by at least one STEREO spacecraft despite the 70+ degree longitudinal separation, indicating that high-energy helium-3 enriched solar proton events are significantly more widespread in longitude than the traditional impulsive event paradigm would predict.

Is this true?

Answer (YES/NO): YES